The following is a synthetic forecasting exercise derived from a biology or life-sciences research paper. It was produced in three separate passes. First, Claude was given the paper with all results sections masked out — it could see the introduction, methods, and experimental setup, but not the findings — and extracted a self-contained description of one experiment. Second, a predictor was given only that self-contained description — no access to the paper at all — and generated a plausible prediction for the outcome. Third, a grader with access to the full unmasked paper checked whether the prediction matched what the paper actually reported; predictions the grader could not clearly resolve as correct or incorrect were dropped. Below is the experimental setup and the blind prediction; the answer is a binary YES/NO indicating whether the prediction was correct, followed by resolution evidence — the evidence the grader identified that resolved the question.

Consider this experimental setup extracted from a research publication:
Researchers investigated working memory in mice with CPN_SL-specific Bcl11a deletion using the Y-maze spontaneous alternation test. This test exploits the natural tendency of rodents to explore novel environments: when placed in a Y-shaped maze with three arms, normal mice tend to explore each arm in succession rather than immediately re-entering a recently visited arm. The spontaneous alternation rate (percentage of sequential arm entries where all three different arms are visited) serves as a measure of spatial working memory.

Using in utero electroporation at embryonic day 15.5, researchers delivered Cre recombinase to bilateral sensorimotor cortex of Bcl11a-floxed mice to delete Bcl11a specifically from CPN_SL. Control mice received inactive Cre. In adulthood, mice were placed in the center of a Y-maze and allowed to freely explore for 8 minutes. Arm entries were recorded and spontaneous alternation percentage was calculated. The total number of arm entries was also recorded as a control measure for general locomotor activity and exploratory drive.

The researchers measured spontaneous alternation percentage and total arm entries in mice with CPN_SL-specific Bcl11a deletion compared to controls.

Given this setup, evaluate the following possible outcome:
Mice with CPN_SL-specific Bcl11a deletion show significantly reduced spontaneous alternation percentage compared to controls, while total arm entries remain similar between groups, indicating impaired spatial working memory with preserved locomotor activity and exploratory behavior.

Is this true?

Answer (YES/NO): YES